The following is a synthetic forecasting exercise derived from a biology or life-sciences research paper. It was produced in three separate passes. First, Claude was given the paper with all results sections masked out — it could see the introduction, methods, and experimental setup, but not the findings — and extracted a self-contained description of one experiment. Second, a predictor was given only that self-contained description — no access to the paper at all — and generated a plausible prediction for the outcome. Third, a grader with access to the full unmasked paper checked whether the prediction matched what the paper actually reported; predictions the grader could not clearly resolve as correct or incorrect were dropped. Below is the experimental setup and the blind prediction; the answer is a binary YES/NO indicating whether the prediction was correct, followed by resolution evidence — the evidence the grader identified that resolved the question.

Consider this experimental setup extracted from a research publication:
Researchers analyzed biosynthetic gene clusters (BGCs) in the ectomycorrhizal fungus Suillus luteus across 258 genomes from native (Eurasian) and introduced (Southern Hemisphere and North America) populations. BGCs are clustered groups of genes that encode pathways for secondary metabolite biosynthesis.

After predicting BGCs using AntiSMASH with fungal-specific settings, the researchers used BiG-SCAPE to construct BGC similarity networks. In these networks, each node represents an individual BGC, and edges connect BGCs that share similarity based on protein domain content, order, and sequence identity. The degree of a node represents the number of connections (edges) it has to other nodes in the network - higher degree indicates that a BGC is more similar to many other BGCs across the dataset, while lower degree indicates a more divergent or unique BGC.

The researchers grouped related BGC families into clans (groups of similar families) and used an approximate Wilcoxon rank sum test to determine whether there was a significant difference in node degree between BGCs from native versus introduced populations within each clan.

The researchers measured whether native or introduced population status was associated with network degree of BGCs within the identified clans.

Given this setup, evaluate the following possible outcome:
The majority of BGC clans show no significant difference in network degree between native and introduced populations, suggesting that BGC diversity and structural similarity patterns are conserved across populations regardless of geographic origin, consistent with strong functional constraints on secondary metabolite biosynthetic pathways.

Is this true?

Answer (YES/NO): NO